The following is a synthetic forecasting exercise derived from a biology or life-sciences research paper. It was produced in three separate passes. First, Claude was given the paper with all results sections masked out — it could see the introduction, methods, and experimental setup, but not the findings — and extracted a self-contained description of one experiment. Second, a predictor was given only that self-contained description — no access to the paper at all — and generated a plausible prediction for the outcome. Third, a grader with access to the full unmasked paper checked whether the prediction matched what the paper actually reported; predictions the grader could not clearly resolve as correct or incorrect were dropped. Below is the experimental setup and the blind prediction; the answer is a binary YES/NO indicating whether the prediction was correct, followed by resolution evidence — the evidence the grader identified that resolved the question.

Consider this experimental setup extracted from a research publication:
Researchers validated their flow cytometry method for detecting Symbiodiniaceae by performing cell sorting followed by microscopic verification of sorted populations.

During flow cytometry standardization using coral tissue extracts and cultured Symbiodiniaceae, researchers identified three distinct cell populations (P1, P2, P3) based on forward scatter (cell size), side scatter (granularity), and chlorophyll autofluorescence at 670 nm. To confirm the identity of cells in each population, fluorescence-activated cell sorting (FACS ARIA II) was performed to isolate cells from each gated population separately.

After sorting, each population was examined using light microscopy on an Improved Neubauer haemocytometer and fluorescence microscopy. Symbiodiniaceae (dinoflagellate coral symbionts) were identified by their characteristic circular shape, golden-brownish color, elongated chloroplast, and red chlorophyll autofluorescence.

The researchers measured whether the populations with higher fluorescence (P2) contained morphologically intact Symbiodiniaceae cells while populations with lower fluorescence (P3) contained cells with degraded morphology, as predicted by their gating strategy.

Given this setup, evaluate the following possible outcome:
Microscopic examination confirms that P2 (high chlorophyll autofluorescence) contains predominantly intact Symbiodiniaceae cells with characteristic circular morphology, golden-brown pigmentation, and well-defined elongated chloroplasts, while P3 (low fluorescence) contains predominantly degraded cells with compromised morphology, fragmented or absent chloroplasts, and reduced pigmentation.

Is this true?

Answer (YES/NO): YES